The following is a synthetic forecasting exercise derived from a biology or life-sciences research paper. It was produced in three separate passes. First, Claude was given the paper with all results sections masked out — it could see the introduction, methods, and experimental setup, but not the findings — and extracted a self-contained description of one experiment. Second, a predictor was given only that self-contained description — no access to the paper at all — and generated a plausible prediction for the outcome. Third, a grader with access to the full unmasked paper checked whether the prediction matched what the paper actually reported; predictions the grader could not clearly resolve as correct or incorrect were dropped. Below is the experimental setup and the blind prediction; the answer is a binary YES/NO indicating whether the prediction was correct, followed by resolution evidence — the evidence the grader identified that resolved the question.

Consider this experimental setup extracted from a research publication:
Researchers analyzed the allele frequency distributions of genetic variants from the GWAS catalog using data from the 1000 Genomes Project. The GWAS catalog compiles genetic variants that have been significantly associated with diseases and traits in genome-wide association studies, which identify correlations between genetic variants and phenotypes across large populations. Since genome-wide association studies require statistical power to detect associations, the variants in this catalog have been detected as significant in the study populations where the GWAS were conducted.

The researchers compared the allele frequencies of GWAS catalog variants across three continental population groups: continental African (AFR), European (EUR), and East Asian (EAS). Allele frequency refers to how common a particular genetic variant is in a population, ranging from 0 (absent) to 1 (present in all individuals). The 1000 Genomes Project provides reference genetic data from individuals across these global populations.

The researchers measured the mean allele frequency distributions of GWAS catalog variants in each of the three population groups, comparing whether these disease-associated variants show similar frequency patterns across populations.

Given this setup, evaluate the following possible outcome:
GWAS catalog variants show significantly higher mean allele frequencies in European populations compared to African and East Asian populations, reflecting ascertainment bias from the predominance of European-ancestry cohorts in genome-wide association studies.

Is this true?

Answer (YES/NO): YES